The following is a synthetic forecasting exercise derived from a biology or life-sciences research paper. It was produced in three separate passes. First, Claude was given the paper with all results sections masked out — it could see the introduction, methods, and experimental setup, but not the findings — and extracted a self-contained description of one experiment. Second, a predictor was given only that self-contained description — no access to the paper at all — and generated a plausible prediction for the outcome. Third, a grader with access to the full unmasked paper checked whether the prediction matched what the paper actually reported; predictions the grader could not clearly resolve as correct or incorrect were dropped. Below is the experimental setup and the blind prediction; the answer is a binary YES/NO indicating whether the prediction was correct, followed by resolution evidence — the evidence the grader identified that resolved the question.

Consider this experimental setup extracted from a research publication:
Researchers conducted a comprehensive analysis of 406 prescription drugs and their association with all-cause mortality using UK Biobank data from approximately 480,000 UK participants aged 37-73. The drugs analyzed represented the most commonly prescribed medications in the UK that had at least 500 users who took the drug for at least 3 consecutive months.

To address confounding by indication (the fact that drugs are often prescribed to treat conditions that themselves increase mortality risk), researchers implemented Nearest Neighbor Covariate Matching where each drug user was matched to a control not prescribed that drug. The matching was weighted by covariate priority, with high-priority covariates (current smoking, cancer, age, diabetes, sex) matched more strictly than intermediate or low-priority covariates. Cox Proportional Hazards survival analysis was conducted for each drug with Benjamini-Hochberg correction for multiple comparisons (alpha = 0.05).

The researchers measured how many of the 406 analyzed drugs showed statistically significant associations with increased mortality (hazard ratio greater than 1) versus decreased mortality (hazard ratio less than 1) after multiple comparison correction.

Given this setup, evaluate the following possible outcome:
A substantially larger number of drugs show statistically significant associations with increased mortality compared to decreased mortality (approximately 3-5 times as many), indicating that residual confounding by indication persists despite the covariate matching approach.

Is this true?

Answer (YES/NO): NO